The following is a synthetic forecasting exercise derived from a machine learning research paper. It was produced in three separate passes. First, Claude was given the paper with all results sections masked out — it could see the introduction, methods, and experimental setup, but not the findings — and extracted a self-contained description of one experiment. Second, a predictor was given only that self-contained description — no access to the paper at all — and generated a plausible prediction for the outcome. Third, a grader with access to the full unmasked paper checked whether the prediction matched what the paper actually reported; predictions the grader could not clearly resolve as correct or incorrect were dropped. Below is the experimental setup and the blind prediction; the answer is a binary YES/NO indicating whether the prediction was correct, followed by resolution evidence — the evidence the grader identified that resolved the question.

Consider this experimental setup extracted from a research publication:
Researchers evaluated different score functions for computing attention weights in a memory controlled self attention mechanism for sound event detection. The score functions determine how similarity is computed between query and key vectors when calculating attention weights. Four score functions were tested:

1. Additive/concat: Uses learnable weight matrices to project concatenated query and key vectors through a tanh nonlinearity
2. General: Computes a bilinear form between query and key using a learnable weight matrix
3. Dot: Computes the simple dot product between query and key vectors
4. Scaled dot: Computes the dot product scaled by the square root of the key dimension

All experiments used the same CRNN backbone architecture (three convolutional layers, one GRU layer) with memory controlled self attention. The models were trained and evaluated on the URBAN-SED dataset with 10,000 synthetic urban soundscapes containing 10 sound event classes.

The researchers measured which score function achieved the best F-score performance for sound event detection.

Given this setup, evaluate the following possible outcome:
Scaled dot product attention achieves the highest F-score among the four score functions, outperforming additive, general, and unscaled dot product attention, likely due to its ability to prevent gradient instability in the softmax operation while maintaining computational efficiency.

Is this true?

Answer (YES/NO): NO